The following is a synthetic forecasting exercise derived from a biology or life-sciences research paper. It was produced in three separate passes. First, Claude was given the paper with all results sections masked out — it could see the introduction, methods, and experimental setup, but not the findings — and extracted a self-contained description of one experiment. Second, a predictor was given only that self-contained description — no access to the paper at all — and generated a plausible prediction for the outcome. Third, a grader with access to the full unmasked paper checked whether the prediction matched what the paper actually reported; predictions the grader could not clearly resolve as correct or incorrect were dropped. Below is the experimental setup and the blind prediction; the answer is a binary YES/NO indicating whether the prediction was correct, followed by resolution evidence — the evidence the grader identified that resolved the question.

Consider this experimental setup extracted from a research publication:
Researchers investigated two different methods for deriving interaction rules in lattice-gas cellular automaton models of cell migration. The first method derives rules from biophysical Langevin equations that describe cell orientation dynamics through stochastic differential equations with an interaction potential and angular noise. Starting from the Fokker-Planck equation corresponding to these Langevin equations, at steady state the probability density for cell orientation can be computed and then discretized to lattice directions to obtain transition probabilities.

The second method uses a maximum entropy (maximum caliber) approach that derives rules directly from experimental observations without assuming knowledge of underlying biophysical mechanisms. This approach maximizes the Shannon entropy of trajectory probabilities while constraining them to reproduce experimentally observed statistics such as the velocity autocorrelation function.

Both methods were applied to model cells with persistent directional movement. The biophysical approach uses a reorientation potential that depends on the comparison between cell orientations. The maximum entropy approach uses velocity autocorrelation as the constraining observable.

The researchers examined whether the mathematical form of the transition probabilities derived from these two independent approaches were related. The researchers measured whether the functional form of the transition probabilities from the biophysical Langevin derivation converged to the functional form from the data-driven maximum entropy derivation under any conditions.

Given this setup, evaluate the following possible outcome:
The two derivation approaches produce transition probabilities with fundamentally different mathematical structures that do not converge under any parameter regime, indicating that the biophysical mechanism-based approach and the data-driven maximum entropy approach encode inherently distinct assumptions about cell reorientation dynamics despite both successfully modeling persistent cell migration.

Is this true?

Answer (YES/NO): NO